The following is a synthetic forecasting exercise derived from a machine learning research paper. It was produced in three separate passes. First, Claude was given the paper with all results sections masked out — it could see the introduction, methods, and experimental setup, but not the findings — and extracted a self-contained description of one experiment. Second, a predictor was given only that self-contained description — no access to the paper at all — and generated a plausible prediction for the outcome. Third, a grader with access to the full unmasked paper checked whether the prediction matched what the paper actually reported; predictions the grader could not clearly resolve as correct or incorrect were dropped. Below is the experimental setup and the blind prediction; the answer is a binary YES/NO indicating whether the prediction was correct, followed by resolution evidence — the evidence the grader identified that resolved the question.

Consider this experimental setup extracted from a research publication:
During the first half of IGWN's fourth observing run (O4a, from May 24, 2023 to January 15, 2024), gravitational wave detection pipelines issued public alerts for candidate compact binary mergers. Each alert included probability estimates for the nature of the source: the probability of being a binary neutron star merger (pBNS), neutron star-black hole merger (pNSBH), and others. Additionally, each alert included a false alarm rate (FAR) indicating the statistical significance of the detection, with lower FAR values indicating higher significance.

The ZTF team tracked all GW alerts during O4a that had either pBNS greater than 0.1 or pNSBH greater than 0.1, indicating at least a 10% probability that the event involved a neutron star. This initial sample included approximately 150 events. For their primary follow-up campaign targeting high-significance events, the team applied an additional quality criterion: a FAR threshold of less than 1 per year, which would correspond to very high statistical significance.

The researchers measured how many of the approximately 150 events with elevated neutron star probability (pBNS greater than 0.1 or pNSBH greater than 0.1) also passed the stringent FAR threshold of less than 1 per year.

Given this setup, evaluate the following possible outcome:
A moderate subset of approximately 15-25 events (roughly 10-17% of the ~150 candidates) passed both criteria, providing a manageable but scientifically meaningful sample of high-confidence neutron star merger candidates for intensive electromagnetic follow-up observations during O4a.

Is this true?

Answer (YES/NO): NO